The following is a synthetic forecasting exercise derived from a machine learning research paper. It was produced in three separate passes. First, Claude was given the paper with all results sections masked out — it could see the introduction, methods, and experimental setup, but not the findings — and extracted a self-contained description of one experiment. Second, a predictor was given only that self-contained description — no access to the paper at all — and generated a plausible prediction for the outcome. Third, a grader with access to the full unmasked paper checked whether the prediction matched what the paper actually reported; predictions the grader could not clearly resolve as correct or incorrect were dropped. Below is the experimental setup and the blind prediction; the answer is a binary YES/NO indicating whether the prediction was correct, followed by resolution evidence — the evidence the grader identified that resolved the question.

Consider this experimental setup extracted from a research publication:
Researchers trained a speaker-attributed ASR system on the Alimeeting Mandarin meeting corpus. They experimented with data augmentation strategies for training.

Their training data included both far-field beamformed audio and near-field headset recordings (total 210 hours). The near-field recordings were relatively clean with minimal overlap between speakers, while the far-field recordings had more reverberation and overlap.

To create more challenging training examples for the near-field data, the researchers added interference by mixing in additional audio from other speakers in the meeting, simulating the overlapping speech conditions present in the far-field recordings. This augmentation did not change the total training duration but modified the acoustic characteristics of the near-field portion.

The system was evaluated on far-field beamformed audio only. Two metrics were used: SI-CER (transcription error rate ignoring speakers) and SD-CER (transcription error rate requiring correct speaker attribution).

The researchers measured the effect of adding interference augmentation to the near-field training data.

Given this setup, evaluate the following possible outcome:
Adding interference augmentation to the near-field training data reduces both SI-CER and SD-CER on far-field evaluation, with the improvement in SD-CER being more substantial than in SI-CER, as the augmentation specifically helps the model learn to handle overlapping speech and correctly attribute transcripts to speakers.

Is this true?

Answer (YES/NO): NO